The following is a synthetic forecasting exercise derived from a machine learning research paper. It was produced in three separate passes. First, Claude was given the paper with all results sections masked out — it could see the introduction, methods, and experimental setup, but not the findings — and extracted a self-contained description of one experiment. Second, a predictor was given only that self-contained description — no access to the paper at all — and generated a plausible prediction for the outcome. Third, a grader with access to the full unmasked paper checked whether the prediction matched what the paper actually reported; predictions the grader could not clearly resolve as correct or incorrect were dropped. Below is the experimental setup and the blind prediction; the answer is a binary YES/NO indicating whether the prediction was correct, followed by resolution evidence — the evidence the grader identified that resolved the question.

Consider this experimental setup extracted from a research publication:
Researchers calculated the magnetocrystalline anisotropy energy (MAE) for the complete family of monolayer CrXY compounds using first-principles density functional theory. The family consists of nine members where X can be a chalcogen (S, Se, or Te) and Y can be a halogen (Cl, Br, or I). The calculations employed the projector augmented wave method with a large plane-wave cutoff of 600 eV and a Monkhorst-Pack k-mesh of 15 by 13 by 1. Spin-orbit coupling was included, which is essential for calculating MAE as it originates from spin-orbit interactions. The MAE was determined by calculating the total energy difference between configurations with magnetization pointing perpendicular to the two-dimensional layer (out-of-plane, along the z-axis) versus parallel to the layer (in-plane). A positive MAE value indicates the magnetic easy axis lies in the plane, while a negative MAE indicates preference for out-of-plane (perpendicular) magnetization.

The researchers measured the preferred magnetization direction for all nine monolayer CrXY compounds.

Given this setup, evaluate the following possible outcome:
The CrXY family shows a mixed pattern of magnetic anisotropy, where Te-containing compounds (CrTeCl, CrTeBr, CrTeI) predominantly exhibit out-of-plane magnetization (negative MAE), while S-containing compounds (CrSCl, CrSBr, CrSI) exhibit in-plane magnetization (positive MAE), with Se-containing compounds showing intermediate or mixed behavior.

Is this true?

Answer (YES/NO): NO